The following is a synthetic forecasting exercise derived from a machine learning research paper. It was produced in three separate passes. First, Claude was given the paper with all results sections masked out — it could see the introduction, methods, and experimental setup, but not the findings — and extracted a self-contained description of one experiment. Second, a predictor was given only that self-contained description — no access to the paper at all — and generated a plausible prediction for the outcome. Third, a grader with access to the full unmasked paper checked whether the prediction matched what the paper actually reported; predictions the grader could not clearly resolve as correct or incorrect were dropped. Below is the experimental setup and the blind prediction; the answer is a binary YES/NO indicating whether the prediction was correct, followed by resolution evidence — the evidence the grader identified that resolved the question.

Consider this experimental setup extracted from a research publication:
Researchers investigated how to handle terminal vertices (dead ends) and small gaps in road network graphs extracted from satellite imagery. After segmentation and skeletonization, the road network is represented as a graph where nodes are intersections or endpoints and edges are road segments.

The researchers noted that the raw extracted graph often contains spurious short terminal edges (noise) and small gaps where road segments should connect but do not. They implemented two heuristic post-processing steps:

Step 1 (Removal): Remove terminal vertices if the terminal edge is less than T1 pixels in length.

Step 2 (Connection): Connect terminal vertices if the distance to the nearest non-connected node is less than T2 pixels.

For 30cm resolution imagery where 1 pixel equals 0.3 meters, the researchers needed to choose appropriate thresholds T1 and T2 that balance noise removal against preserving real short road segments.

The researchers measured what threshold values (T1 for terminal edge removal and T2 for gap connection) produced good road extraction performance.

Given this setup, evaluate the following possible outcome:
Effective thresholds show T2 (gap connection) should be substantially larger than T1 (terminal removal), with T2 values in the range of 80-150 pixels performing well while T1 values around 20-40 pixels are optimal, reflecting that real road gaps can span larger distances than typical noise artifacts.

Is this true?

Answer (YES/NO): NO